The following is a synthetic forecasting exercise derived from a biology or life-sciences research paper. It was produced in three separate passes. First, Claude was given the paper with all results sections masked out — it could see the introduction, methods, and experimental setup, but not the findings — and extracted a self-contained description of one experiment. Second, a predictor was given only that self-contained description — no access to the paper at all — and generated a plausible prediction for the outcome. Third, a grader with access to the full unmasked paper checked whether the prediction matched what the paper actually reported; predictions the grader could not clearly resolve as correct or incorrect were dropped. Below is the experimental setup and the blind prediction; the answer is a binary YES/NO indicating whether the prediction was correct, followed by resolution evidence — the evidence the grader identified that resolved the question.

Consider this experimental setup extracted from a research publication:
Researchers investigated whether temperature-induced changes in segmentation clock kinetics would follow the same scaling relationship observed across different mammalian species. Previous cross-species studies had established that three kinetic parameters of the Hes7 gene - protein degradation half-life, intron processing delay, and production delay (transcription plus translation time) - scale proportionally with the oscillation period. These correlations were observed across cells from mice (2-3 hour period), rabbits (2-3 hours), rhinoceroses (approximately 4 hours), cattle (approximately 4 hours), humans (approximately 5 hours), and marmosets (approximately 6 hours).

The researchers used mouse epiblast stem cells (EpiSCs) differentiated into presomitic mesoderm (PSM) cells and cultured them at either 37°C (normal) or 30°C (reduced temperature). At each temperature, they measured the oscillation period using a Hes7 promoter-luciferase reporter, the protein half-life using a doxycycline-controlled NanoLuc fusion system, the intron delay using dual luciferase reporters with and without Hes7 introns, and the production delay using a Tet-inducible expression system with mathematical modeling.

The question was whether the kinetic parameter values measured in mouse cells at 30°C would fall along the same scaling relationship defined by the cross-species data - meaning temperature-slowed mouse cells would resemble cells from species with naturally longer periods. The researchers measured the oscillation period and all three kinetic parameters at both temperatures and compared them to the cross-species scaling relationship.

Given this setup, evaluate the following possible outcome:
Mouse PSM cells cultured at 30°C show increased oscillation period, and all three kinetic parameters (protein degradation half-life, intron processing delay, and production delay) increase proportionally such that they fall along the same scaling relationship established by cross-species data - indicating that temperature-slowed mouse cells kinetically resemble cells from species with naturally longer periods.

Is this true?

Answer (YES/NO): NO